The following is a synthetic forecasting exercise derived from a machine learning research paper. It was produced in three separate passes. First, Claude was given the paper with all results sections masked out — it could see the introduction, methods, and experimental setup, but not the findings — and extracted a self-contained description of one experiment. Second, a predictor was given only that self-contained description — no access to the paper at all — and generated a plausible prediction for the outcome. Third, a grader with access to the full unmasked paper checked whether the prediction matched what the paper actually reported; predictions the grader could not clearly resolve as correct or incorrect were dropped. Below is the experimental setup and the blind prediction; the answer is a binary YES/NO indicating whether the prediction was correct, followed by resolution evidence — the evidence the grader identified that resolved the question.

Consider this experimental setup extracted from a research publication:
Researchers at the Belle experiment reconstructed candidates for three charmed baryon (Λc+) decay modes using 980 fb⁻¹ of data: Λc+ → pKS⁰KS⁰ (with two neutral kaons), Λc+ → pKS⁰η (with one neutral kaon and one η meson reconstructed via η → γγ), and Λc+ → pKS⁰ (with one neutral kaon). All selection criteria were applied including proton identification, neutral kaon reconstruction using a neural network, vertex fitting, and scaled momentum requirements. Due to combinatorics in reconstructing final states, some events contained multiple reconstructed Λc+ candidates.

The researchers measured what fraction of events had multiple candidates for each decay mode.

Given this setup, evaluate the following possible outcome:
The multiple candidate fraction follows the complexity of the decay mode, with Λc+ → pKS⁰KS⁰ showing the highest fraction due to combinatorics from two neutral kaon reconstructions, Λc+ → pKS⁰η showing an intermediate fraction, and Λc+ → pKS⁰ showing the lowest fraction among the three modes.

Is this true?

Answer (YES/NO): NO